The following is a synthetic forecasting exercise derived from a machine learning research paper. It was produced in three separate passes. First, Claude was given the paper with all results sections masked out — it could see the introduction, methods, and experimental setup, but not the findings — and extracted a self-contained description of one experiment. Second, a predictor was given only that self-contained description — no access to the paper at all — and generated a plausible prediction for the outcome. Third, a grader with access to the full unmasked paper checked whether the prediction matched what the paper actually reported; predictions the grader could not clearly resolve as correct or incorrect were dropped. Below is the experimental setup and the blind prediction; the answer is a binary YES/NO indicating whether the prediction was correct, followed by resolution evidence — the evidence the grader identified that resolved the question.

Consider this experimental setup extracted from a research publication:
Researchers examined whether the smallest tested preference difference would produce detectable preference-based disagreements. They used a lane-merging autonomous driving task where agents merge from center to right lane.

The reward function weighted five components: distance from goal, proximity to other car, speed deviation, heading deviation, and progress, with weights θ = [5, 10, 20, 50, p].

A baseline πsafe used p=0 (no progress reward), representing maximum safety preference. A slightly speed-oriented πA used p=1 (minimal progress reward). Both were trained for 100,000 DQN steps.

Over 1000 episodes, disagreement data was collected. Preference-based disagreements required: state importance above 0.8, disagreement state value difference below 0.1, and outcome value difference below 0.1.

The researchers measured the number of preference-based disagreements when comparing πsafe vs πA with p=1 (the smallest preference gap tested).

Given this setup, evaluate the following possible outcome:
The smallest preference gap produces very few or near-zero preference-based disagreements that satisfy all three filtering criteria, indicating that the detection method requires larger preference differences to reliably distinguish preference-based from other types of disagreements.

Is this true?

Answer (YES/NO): YES